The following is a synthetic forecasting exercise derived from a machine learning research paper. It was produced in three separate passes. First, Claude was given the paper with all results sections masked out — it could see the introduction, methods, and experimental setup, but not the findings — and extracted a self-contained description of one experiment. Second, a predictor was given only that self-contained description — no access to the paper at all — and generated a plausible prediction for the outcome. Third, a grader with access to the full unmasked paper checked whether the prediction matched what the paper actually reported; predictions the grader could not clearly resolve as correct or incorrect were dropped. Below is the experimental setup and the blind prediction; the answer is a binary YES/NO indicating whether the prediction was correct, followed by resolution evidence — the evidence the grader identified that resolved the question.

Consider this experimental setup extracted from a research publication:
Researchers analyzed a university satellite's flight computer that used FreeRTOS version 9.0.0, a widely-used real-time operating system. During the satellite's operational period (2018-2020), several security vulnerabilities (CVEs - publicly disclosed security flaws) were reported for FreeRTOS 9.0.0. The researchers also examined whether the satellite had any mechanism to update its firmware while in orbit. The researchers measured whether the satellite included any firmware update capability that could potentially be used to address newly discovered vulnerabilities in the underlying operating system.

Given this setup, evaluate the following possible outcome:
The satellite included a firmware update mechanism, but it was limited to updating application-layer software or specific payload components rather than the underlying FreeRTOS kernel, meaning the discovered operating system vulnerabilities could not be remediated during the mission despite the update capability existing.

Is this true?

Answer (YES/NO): NO